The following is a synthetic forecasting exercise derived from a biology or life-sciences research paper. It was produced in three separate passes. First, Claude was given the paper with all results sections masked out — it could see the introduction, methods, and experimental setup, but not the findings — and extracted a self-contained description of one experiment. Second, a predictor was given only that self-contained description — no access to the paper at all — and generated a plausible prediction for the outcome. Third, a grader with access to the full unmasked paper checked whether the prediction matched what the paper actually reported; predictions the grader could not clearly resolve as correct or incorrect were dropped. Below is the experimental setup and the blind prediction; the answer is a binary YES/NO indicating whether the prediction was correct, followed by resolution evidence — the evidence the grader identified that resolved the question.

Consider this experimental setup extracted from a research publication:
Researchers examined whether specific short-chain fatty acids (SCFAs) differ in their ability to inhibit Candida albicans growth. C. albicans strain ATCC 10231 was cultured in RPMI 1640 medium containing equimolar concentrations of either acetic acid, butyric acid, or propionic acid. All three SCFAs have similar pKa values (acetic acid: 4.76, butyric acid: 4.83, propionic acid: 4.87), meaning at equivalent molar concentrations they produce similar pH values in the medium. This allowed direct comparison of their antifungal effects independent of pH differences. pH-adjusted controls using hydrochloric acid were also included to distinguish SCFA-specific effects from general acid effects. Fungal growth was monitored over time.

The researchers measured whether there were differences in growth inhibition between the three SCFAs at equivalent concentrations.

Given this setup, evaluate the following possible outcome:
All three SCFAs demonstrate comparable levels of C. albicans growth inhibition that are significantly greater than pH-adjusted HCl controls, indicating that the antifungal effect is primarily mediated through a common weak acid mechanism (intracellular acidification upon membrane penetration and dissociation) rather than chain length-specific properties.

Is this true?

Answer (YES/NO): NO